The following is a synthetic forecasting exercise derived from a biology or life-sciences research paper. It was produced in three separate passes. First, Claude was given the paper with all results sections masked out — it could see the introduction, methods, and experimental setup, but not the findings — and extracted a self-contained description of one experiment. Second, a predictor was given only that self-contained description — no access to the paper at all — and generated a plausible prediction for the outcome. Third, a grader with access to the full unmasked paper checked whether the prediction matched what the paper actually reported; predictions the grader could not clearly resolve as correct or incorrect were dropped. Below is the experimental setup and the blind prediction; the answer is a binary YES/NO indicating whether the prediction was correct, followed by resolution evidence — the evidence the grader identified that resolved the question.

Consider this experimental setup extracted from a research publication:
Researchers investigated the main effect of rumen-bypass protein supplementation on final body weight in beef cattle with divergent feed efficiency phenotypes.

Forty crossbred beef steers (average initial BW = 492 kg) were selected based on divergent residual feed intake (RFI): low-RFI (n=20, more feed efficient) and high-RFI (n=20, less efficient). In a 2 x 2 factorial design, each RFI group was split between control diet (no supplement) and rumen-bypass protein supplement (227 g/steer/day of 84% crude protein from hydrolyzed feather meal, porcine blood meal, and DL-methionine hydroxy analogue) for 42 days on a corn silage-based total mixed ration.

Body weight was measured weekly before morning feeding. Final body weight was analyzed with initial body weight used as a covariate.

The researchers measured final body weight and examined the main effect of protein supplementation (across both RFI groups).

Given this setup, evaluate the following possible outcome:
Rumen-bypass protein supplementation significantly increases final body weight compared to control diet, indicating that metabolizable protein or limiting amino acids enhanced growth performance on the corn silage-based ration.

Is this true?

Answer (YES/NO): NO